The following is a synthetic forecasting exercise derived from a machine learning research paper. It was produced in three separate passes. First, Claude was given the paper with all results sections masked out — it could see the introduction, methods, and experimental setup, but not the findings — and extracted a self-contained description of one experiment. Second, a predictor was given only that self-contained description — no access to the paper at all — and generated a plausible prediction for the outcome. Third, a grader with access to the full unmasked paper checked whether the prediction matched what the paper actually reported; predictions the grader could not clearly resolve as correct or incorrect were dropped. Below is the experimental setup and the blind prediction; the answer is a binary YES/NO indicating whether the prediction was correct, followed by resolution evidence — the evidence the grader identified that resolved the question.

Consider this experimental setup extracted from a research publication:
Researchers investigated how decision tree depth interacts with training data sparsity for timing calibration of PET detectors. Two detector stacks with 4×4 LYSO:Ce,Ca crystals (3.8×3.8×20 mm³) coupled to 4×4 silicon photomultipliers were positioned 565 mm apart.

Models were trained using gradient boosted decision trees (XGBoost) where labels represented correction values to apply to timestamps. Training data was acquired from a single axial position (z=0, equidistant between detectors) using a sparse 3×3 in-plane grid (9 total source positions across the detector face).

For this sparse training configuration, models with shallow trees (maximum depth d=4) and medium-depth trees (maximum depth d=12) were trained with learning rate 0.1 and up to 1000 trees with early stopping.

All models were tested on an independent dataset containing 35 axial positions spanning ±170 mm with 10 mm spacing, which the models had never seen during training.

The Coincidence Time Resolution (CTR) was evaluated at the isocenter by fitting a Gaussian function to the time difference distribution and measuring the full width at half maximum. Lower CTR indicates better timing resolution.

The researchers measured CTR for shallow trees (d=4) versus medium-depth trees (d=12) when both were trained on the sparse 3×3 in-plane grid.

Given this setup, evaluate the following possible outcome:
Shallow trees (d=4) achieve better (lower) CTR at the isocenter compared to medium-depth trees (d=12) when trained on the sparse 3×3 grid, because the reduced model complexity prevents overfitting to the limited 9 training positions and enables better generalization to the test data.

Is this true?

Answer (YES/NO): YES